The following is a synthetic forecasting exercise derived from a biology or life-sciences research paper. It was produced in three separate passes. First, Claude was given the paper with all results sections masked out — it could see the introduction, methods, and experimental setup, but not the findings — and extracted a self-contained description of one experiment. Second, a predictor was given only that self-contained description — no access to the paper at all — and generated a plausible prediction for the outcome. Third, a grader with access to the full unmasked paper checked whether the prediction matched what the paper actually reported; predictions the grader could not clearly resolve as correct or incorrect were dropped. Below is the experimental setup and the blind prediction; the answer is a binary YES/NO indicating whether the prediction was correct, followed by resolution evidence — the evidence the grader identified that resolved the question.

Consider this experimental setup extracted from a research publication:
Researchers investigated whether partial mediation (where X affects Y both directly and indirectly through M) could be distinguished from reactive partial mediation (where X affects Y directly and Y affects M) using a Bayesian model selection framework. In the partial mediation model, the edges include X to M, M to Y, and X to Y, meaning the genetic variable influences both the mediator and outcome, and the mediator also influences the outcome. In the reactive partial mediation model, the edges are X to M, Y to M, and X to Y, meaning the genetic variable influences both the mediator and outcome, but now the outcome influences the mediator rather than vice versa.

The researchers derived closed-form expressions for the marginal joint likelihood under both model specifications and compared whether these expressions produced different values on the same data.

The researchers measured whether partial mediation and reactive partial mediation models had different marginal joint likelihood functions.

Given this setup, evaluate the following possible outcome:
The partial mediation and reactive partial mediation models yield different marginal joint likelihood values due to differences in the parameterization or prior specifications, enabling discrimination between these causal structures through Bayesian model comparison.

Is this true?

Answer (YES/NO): NO